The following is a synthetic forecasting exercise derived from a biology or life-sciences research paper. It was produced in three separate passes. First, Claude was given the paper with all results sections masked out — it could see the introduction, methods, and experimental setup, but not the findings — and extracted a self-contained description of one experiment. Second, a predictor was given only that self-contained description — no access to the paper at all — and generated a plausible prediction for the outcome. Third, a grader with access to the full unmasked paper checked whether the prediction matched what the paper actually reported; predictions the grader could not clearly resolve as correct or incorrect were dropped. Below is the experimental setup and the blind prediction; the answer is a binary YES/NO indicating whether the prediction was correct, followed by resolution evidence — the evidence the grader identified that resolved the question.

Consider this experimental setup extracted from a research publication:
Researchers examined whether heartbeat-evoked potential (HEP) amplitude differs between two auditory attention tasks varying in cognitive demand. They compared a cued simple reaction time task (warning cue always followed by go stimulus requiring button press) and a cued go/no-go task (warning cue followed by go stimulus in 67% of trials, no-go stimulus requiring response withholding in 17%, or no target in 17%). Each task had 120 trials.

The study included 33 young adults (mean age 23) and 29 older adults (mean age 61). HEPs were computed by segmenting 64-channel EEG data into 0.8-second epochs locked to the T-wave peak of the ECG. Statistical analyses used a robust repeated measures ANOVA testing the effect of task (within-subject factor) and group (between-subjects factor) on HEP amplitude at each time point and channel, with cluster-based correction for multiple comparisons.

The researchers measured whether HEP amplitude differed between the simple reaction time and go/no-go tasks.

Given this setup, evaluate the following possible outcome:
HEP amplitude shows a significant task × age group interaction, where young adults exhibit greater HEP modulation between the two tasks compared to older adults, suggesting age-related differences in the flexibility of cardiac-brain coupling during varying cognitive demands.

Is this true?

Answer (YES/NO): NO